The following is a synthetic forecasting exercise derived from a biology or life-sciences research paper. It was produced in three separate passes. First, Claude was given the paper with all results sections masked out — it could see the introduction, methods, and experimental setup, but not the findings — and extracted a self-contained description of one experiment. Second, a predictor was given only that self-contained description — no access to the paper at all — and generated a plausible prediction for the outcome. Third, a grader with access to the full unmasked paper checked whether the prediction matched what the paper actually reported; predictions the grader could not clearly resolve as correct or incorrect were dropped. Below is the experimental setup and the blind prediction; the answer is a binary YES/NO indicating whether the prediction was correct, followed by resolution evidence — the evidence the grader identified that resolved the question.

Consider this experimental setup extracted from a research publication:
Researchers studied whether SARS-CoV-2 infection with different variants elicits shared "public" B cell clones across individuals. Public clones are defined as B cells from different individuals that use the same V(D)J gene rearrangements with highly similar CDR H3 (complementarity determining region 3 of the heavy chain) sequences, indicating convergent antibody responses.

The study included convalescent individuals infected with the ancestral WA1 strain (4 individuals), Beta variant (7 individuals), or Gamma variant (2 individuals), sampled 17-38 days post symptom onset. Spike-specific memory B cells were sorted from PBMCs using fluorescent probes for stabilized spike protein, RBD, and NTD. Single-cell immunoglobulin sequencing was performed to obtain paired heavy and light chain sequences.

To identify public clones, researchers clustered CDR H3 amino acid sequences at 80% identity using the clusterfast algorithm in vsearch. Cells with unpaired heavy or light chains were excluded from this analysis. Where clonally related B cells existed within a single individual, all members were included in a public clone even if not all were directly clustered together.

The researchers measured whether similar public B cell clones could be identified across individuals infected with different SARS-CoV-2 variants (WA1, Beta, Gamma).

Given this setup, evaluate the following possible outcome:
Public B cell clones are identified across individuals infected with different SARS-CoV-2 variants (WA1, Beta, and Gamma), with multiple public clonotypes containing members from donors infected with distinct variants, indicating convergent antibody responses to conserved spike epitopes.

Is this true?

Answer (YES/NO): YES